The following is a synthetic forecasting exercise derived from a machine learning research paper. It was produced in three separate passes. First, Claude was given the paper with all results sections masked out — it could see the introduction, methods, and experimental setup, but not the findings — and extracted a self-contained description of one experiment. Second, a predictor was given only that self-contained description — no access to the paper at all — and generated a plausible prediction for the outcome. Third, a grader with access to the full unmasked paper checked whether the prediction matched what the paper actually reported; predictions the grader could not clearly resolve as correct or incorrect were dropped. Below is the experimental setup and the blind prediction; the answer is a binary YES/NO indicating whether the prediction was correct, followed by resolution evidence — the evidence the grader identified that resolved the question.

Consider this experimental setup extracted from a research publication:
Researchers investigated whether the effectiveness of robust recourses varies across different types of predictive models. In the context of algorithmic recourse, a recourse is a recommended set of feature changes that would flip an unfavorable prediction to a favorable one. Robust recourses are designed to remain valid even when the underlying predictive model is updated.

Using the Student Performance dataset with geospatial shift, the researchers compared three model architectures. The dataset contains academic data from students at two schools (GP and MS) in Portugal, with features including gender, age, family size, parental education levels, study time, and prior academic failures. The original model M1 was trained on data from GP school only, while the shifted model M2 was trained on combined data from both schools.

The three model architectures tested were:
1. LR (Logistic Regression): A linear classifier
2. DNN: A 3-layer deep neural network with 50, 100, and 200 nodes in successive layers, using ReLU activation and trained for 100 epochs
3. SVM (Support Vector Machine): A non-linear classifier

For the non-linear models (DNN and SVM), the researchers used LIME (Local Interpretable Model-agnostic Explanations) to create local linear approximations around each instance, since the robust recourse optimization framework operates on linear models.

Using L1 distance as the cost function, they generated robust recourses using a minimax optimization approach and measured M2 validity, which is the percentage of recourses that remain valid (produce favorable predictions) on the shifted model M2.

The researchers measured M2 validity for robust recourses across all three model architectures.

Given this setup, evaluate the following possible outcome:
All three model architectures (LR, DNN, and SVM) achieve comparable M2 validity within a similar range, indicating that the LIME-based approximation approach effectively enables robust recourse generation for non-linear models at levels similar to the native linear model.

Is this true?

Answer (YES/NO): NO